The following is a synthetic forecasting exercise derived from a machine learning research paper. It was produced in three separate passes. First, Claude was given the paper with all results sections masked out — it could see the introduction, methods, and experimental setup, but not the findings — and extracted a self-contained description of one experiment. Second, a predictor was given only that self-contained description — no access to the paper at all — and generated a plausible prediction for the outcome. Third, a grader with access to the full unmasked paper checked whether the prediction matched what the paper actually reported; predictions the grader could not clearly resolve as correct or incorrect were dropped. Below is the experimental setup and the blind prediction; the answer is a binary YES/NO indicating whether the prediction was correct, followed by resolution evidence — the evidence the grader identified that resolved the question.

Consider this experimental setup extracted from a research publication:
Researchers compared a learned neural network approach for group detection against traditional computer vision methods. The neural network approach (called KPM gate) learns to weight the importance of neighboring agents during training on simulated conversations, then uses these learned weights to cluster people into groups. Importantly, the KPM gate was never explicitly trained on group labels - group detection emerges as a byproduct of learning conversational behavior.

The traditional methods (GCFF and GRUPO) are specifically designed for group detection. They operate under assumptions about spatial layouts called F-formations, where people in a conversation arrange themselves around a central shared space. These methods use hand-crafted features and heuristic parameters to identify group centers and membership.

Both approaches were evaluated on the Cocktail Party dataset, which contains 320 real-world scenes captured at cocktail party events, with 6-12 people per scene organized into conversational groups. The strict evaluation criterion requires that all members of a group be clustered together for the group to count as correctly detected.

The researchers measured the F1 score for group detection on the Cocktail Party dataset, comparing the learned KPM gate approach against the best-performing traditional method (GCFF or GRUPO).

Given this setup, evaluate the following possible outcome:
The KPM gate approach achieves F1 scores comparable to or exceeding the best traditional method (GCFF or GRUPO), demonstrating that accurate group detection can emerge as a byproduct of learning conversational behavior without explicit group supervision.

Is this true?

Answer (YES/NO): NO